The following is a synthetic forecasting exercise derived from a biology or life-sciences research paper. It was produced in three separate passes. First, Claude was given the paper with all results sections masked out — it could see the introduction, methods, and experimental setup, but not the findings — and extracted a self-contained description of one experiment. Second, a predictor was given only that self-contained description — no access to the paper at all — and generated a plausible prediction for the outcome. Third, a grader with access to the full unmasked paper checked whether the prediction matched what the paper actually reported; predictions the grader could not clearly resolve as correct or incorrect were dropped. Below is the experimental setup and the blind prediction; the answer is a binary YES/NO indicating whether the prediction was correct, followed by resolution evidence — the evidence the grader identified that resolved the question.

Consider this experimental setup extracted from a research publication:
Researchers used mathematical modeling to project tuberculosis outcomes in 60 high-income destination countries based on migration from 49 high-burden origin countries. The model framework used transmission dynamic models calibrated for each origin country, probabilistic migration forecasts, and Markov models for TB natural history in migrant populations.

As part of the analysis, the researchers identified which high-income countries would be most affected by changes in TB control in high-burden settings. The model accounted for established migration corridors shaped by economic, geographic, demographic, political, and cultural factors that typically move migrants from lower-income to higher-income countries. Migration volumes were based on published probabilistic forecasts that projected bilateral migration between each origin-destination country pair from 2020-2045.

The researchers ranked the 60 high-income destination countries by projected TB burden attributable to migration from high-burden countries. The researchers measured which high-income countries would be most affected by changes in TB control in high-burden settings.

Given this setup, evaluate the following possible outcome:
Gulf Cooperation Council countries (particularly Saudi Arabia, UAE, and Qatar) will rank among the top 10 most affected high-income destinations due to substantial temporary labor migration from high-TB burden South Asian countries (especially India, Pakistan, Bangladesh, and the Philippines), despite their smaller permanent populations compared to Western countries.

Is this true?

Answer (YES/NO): NO